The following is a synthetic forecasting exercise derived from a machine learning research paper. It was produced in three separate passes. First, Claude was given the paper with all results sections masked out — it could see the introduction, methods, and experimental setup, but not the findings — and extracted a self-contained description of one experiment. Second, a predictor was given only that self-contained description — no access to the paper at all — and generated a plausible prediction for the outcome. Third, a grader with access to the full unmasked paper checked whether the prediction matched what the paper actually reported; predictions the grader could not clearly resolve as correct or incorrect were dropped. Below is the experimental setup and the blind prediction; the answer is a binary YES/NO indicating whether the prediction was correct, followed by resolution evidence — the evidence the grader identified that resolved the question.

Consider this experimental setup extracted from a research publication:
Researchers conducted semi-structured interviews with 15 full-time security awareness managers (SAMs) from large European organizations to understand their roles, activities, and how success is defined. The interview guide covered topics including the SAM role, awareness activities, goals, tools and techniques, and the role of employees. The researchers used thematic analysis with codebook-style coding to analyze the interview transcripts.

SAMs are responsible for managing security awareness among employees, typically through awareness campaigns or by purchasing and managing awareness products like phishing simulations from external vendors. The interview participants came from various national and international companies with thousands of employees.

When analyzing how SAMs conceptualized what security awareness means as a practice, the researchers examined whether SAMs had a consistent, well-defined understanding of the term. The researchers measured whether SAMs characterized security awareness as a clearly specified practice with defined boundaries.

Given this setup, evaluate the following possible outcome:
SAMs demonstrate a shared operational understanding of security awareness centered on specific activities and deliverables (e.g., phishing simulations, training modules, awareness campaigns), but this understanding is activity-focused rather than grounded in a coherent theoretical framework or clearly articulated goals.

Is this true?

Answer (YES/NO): NO